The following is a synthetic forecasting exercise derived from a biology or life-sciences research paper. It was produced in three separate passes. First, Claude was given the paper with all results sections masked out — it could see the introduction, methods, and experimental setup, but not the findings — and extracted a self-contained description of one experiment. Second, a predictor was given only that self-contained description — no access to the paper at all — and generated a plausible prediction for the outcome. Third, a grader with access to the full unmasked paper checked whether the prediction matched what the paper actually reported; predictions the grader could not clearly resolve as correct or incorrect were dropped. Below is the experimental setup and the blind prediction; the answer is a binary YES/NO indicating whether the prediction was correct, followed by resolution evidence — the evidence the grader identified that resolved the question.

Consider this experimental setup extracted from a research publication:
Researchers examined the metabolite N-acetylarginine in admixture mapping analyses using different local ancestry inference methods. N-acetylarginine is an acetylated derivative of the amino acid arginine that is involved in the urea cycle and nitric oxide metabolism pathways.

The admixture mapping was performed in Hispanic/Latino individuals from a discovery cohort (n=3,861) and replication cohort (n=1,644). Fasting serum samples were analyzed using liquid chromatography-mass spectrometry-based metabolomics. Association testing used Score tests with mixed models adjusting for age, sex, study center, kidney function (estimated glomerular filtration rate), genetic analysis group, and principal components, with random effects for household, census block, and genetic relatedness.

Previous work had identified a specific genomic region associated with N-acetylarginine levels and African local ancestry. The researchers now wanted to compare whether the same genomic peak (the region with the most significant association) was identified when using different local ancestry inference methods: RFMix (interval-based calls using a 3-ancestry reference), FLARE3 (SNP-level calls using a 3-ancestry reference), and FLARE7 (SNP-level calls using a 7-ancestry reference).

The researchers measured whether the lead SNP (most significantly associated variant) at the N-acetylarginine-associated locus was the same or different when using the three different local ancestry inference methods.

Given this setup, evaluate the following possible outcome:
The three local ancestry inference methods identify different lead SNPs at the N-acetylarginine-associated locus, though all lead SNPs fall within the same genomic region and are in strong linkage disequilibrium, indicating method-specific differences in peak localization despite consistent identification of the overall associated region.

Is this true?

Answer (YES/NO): NO